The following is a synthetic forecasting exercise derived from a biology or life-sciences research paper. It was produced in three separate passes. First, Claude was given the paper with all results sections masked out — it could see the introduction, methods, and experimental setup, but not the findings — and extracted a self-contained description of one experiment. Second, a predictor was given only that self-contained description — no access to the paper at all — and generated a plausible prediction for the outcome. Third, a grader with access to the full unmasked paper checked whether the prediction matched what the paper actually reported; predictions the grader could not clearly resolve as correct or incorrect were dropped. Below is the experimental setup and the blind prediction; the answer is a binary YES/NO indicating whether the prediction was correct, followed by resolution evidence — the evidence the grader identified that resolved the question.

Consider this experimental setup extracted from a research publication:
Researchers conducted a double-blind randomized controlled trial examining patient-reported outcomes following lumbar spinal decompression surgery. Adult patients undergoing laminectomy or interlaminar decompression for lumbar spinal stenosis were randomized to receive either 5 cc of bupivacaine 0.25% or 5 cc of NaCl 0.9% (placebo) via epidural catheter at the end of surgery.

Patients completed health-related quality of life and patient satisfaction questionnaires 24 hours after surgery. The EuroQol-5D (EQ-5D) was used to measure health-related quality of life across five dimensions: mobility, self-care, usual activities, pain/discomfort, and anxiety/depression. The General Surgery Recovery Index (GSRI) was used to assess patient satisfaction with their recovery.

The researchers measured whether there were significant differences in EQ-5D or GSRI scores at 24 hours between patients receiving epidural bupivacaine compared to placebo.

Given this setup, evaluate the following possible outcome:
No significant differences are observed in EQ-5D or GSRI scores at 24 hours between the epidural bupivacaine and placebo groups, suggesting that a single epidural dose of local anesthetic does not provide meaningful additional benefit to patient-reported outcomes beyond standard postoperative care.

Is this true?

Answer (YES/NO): YES